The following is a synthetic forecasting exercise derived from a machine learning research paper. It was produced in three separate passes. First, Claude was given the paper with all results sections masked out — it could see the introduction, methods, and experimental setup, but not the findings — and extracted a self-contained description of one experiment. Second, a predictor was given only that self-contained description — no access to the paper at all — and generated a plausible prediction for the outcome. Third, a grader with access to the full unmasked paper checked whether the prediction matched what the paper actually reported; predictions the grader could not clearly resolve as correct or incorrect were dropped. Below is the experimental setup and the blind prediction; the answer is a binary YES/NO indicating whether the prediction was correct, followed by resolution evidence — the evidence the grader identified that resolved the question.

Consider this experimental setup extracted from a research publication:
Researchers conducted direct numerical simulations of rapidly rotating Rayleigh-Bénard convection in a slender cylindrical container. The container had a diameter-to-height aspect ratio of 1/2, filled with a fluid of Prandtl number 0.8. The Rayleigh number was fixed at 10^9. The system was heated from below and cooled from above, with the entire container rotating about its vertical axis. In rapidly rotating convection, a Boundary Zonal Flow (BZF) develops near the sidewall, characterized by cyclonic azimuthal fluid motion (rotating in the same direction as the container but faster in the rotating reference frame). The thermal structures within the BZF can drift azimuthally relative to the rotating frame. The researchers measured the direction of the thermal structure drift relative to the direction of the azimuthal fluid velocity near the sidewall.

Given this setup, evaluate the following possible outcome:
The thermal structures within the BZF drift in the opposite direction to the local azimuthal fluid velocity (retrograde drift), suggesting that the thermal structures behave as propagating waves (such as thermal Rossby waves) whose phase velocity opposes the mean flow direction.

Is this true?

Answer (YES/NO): YES